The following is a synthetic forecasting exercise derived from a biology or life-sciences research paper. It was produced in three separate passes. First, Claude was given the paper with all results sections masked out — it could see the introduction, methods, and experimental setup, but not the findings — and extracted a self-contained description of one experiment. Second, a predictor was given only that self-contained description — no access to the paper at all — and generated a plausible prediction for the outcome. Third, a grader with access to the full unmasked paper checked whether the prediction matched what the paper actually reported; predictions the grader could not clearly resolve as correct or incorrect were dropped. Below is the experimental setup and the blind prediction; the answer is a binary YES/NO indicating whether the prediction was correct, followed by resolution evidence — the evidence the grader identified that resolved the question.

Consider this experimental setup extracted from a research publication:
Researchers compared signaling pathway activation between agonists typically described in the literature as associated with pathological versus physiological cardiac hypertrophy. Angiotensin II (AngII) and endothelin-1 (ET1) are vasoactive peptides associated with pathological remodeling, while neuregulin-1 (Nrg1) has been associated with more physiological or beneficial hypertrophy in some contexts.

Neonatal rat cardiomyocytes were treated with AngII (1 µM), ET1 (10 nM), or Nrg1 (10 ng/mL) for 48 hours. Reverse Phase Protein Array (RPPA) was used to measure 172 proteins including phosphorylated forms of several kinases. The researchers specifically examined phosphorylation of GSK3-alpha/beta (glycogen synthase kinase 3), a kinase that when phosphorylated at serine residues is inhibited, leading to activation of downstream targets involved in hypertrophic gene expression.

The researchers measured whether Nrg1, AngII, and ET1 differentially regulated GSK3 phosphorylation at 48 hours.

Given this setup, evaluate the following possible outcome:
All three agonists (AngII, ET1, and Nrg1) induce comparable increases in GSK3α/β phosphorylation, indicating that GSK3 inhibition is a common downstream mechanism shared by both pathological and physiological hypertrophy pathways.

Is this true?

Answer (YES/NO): NO